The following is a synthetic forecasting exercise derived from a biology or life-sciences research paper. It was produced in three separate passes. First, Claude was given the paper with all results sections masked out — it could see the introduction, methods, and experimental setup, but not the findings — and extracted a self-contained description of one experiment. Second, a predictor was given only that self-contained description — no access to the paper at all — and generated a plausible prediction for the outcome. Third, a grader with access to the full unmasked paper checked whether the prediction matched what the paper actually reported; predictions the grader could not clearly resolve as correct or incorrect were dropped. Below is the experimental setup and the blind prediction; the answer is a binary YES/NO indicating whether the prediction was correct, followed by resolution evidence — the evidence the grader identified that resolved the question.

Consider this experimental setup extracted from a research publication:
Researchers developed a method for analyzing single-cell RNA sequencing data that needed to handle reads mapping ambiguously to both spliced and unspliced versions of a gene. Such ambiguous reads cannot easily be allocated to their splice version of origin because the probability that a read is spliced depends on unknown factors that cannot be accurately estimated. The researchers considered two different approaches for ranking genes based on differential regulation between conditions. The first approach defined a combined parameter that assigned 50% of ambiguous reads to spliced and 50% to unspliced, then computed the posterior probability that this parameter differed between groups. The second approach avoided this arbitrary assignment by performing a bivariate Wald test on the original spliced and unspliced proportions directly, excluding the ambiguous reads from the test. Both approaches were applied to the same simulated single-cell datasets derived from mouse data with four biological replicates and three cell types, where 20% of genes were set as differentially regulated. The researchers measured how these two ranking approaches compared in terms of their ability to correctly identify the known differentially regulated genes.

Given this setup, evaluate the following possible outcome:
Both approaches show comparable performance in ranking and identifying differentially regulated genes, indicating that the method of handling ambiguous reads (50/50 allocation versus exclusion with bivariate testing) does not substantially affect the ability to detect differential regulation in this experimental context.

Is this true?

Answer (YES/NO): YES